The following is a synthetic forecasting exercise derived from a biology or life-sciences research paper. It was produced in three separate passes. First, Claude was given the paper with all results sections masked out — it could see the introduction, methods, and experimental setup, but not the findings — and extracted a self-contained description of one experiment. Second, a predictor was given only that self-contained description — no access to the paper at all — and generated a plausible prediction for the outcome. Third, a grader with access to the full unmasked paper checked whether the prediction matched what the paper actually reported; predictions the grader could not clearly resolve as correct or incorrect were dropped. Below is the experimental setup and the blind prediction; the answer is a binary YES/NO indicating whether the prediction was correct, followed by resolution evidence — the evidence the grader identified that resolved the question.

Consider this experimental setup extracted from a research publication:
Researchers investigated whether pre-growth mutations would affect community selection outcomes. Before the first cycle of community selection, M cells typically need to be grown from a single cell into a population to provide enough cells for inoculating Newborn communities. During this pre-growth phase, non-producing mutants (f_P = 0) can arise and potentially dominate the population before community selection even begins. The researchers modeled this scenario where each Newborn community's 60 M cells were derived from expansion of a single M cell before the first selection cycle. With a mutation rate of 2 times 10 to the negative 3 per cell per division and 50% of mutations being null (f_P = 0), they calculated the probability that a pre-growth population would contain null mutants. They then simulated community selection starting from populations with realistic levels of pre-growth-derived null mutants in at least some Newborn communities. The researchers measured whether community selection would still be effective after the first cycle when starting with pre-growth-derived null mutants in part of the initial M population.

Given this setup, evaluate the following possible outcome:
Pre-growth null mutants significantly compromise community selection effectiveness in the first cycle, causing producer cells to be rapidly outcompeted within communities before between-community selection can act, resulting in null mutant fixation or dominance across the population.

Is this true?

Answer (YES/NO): NO